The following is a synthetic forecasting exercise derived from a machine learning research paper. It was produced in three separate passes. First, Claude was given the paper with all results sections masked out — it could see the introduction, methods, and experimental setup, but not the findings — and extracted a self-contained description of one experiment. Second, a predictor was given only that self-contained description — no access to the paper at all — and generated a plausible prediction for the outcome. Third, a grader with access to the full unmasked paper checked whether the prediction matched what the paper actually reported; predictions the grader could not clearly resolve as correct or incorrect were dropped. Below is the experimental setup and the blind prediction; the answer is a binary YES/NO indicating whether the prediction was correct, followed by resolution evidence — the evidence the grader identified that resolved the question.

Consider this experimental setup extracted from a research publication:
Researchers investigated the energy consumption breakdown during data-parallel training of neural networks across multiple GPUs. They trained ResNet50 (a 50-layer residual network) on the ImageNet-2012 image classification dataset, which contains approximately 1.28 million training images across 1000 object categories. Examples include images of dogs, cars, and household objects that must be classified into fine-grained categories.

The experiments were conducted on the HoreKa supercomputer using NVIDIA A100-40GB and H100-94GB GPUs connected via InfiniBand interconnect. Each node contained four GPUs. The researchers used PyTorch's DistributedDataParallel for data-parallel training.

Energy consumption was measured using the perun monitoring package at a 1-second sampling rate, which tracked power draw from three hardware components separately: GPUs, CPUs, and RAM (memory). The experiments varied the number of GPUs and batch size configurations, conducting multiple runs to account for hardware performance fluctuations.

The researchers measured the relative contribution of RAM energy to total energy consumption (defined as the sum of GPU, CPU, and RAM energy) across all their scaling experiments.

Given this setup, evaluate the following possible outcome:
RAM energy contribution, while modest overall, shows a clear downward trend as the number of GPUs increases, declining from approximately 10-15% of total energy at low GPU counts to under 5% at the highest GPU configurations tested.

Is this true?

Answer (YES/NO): NO